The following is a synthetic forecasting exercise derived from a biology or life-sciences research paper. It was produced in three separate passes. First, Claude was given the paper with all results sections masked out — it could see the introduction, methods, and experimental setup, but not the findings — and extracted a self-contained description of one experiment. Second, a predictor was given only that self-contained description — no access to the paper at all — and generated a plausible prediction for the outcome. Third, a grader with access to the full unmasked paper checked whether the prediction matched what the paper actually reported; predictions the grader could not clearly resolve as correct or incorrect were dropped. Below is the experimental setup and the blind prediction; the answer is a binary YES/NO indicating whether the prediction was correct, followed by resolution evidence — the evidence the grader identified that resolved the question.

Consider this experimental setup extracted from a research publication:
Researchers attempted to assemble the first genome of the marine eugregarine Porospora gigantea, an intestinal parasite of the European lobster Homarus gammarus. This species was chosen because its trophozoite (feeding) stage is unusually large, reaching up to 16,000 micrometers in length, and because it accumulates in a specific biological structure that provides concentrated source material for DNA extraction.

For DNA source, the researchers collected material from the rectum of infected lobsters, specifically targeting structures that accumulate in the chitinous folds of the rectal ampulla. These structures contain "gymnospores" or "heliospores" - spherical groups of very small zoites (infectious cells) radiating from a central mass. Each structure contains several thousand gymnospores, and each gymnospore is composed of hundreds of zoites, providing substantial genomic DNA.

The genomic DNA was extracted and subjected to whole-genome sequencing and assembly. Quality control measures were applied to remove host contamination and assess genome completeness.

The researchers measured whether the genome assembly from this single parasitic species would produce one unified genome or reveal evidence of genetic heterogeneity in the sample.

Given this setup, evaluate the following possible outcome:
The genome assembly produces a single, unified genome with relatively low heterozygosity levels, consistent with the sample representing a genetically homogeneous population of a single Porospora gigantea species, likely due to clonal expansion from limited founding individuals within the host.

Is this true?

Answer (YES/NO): NO